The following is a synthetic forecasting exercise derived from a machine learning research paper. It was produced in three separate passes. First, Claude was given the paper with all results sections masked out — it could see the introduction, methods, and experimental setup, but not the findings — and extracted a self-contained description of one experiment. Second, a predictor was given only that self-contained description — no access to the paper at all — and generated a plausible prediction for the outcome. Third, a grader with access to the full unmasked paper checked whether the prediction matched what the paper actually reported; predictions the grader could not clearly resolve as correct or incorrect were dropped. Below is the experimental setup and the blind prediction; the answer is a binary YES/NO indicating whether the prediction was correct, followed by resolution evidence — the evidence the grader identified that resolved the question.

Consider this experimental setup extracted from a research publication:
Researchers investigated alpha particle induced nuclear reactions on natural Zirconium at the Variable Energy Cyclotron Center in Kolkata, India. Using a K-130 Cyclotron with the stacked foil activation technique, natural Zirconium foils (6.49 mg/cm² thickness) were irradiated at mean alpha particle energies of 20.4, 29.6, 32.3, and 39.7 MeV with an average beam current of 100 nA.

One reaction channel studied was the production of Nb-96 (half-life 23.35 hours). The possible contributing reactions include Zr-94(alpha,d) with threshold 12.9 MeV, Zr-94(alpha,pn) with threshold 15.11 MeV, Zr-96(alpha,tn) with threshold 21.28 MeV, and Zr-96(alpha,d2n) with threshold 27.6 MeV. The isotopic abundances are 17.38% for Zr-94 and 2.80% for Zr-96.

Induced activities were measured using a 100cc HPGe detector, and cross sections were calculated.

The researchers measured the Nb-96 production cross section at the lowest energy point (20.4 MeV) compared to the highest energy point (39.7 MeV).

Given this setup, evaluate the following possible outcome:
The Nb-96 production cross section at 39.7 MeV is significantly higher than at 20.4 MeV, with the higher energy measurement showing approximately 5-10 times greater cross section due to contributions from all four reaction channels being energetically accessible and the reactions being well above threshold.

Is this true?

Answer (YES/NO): NO